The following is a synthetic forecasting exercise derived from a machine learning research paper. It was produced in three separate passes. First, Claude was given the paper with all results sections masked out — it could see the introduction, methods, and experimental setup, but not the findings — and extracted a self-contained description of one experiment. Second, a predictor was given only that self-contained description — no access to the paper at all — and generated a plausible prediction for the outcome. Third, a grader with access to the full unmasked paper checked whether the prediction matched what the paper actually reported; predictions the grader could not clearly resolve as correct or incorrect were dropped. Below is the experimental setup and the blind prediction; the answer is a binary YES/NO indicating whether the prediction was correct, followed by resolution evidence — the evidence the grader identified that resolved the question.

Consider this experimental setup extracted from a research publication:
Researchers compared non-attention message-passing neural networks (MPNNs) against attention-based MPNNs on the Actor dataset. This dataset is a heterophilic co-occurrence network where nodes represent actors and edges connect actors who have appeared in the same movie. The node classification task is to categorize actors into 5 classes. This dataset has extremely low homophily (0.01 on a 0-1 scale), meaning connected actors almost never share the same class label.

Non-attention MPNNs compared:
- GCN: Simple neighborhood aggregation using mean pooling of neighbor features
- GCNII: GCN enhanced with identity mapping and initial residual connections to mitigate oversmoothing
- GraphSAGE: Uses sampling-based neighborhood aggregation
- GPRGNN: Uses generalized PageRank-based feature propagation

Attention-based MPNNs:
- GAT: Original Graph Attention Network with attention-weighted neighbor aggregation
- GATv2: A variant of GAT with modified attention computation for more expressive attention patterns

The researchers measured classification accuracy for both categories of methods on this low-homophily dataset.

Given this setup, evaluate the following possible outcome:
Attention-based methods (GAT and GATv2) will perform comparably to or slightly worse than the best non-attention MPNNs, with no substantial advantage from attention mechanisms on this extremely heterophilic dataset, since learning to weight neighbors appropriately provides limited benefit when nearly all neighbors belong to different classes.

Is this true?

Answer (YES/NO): NO